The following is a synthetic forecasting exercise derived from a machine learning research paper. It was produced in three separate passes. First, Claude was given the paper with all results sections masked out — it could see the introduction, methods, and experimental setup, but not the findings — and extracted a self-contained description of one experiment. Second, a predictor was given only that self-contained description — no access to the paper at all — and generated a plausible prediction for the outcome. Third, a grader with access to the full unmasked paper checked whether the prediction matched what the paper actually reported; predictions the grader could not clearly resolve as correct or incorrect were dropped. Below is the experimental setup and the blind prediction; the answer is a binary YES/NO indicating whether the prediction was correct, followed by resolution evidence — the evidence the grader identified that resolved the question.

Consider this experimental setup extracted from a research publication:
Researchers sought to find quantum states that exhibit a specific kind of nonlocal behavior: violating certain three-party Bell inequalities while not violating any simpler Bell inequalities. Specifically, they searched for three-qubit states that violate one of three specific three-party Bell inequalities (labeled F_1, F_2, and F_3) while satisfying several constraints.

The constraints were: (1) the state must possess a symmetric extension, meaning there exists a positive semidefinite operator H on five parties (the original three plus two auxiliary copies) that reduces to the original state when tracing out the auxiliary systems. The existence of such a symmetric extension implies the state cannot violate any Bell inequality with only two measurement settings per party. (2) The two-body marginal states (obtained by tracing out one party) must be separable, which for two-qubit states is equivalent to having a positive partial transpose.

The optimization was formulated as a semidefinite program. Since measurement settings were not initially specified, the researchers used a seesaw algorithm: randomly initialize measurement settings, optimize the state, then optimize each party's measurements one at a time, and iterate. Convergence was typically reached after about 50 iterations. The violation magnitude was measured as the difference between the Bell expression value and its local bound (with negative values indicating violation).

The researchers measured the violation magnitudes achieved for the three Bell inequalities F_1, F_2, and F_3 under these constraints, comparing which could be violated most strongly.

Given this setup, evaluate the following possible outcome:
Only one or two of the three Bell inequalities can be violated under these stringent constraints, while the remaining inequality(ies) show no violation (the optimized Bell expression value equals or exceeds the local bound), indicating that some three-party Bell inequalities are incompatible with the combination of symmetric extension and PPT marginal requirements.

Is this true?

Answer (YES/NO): NO